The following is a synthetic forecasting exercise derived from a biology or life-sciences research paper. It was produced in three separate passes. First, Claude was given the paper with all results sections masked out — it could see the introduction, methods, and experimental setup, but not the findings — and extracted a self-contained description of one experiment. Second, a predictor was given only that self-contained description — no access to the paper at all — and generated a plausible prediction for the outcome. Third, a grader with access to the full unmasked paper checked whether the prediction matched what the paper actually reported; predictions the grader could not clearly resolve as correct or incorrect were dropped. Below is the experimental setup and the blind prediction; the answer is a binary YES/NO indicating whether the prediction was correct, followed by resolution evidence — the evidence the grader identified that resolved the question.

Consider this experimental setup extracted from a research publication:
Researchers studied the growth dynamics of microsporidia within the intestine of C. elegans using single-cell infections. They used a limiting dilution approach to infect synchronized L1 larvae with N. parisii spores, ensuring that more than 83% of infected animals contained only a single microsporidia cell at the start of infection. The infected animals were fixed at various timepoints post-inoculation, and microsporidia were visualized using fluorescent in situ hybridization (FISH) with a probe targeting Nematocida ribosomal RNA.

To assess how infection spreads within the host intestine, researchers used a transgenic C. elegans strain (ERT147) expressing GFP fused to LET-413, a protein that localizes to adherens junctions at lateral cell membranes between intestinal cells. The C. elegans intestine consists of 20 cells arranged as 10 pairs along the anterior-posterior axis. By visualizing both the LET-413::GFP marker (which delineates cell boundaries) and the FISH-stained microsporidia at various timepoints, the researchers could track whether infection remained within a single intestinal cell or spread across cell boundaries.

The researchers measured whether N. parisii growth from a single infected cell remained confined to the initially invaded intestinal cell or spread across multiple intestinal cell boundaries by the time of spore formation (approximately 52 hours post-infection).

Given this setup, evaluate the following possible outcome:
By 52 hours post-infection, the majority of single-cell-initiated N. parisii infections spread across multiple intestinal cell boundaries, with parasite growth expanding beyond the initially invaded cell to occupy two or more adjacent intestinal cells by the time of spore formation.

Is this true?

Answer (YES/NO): YES